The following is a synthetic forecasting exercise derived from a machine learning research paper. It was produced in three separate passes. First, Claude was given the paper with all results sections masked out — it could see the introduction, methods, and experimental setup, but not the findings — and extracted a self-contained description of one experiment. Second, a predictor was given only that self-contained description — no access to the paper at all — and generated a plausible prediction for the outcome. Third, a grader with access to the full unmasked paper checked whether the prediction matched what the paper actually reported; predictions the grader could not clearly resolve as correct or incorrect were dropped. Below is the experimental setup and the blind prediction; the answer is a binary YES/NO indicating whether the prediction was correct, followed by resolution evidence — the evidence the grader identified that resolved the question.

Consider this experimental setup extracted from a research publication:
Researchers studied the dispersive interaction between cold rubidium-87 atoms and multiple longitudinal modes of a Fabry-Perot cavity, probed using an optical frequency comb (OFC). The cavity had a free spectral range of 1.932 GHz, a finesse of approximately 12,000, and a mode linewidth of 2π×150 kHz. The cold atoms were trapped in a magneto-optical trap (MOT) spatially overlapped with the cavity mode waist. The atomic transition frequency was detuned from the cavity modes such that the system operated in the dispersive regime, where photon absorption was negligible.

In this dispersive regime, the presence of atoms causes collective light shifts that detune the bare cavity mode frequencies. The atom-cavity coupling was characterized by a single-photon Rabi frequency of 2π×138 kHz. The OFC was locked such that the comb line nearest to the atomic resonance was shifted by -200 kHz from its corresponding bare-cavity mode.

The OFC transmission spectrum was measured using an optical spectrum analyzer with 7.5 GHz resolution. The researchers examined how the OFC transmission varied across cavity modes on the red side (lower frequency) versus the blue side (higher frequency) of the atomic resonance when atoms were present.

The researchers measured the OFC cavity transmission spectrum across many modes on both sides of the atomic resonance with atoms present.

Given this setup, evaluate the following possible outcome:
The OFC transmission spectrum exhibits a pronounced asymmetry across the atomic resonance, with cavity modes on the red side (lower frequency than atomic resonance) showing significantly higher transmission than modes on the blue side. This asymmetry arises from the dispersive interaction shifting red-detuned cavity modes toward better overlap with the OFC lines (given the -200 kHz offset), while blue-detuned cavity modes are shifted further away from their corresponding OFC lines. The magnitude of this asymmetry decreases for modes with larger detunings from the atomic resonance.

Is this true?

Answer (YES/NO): YES